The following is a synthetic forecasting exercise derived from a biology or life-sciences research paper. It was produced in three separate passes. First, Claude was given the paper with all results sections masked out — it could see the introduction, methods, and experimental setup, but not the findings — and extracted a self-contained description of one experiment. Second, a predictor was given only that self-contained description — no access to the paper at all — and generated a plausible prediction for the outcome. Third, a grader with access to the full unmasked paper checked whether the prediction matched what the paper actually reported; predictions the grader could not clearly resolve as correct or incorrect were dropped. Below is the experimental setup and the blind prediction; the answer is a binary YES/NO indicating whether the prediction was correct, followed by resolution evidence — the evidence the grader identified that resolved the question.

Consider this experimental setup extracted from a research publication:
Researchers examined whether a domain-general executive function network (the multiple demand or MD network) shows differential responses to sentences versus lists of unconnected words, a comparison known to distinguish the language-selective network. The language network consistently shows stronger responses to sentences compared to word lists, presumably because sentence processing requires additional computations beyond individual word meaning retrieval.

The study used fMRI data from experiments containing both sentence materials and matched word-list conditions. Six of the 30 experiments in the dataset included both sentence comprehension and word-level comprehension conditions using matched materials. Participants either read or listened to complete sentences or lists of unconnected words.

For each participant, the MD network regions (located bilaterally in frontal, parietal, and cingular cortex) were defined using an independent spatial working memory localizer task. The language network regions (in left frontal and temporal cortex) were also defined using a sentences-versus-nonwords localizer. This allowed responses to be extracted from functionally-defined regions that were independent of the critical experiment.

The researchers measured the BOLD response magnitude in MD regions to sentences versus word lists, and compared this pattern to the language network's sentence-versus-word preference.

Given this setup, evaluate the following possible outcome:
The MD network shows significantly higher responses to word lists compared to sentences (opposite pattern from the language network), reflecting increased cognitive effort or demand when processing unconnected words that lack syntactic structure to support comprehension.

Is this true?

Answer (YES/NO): YES